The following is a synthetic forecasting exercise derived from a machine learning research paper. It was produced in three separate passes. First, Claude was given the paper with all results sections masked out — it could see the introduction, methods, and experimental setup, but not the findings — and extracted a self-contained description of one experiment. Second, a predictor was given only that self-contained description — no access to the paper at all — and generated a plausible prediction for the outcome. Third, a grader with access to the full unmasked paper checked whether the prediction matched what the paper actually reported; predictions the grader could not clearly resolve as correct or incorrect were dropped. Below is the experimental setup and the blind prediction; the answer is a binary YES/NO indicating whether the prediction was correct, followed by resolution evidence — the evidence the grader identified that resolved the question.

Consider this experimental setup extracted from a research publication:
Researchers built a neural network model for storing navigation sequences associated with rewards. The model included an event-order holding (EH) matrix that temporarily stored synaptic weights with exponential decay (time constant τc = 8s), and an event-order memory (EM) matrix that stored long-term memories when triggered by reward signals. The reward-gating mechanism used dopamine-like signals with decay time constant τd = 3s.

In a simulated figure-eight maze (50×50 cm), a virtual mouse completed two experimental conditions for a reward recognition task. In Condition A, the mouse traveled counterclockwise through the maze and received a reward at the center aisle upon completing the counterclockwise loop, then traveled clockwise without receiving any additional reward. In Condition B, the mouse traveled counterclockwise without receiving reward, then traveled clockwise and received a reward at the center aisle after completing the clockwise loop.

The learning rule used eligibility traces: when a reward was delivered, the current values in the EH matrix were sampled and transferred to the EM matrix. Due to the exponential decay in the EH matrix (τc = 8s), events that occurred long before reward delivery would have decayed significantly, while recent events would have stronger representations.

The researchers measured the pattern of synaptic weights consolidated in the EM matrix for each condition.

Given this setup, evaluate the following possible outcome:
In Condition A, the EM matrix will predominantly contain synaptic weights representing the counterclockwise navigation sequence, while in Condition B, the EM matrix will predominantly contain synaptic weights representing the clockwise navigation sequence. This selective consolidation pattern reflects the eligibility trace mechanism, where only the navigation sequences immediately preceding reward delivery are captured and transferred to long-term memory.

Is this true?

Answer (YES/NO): NO